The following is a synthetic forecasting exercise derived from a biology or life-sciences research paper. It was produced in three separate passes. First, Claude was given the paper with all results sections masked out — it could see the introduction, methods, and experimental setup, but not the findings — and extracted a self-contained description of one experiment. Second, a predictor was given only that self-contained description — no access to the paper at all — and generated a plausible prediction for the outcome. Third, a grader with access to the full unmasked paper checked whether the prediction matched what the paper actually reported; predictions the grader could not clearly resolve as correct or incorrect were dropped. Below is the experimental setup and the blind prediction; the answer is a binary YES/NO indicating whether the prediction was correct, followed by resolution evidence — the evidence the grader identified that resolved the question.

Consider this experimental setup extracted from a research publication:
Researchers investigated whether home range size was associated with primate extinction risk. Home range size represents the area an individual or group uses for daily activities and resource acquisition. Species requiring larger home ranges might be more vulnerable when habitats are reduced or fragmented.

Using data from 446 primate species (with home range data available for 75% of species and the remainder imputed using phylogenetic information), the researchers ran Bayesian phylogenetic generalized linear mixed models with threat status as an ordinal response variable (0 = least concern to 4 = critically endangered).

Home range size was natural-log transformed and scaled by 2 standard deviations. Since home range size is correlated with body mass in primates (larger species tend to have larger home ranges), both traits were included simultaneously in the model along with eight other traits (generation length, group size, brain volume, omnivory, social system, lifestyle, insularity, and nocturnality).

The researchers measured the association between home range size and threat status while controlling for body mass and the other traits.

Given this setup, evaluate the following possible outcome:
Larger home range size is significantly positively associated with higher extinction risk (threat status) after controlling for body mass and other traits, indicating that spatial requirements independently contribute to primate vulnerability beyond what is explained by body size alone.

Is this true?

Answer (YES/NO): NO